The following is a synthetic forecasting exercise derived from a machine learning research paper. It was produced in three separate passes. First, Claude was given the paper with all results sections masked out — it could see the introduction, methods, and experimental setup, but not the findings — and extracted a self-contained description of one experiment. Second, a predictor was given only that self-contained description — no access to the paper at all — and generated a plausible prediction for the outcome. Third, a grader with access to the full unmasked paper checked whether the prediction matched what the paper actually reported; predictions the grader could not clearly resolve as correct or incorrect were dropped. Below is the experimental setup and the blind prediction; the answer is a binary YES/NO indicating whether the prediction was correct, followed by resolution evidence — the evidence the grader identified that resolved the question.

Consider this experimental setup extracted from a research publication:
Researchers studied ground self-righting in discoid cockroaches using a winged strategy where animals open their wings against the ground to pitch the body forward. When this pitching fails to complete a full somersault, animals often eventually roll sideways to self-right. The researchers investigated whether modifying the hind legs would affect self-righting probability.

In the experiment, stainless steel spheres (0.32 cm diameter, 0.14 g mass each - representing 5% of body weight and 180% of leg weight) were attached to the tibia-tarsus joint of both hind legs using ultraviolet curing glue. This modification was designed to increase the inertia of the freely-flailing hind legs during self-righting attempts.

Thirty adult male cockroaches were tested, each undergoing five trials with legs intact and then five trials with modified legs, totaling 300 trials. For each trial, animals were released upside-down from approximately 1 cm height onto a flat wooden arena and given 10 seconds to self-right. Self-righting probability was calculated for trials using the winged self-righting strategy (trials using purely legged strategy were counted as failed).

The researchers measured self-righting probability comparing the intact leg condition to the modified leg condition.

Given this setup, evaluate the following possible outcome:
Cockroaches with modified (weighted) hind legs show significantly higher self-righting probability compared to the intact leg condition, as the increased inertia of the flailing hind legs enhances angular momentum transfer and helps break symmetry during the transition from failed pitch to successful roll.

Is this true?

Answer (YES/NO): YES